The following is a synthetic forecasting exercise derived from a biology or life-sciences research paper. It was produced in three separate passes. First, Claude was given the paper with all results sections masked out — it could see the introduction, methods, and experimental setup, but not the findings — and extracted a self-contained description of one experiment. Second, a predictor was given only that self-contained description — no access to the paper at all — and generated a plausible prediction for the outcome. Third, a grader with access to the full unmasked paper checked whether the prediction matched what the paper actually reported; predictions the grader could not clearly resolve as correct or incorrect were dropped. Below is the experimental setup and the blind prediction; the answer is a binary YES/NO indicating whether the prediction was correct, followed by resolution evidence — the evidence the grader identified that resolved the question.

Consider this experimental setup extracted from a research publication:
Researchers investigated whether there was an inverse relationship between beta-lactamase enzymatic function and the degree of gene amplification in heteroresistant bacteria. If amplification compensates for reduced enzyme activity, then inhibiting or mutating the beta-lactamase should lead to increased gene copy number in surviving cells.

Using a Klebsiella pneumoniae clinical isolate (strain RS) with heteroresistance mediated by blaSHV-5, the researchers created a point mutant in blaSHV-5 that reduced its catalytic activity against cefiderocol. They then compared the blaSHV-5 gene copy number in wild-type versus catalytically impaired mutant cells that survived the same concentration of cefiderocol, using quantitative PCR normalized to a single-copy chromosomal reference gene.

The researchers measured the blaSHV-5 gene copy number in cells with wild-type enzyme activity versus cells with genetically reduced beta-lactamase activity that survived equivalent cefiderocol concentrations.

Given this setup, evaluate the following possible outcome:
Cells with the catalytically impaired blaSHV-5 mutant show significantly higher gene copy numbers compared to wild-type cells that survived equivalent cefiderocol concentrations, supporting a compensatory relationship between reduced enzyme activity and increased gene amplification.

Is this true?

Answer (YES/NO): YES